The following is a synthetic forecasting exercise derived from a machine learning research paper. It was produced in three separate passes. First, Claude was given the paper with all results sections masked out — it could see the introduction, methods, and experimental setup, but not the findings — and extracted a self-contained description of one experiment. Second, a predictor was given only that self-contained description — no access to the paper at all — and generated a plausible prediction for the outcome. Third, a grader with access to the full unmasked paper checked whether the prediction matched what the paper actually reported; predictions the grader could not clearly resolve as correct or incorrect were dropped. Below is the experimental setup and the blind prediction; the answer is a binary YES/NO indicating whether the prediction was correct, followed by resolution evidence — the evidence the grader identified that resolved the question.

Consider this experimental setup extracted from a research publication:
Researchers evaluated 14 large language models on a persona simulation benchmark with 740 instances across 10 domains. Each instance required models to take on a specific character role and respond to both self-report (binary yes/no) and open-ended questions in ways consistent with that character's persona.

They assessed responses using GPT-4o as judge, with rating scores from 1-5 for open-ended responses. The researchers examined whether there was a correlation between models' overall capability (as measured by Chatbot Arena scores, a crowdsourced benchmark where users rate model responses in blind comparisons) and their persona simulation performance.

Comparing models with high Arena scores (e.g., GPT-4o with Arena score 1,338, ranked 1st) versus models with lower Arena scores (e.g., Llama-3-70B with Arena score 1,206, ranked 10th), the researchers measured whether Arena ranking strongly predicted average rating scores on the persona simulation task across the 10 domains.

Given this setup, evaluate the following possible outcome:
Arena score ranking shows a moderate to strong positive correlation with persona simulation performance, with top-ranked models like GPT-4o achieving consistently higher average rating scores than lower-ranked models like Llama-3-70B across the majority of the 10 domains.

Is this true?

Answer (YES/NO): NO